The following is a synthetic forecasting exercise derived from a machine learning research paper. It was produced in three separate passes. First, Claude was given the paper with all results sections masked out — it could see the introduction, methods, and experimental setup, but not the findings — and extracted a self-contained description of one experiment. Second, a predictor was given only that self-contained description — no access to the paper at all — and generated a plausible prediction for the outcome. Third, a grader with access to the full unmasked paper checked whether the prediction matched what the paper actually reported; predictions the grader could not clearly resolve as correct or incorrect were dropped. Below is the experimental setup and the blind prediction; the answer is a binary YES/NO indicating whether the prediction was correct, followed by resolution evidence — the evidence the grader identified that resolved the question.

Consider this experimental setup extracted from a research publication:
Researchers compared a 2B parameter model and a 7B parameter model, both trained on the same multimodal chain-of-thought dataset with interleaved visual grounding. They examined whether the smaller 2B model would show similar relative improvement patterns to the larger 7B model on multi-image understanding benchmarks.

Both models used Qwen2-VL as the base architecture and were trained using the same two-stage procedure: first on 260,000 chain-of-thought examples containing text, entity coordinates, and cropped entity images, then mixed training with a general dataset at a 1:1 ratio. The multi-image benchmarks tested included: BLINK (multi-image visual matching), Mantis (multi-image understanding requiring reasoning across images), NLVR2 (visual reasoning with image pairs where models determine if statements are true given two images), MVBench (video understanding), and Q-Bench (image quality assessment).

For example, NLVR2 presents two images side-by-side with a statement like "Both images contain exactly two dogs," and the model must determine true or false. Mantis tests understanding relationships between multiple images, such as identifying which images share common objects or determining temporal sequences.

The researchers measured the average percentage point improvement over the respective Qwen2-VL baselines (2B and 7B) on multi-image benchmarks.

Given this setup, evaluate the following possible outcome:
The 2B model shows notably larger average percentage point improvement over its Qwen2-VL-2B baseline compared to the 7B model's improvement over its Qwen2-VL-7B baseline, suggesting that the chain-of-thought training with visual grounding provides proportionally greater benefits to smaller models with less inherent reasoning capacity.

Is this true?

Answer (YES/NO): NO